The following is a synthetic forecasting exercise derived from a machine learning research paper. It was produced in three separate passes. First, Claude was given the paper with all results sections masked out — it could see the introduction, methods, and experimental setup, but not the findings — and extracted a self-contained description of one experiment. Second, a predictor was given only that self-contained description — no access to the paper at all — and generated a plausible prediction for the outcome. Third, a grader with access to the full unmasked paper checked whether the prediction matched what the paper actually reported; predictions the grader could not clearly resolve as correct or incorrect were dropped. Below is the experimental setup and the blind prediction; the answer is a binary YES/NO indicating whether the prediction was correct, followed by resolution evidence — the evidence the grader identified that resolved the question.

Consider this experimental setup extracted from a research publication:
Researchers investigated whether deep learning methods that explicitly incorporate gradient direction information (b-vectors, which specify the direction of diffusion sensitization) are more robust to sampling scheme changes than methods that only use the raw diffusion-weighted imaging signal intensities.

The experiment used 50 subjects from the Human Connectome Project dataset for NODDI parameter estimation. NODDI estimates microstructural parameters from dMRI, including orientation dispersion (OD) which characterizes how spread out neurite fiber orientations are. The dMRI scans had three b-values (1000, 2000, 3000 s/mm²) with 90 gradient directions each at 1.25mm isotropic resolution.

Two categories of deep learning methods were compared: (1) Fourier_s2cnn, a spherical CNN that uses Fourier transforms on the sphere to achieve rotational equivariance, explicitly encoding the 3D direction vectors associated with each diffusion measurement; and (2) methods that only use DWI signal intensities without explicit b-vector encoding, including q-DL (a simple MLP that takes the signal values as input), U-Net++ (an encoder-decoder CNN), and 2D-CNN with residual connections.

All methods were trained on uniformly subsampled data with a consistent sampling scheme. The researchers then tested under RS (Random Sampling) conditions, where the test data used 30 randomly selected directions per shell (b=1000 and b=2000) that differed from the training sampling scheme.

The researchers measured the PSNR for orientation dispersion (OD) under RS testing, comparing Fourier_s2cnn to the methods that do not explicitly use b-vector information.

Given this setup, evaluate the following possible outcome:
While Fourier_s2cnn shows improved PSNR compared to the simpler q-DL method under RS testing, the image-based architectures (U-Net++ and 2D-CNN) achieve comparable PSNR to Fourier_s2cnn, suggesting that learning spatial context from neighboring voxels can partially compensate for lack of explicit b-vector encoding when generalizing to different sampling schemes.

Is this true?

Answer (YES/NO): NO